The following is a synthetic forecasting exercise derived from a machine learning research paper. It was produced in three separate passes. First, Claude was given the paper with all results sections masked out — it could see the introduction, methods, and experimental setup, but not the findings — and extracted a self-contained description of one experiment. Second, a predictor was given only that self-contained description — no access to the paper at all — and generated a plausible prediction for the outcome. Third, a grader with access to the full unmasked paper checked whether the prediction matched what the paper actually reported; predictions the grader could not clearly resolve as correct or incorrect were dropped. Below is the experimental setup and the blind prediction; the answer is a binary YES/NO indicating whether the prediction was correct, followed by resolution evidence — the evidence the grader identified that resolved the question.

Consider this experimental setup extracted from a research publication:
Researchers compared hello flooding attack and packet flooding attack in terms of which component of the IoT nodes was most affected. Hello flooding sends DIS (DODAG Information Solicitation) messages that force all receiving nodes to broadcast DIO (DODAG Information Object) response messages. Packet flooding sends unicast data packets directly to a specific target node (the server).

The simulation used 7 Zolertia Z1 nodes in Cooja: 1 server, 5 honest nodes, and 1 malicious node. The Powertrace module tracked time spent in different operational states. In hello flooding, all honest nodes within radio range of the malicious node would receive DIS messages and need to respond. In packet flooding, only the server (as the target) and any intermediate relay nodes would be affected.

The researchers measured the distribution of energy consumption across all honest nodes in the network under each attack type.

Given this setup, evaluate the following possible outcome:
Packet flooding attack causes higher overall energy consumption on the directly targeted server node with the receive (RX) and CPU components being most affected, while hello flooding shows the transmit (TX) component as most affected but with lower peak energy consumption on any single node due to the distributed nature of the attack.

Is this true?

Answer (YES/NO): NO